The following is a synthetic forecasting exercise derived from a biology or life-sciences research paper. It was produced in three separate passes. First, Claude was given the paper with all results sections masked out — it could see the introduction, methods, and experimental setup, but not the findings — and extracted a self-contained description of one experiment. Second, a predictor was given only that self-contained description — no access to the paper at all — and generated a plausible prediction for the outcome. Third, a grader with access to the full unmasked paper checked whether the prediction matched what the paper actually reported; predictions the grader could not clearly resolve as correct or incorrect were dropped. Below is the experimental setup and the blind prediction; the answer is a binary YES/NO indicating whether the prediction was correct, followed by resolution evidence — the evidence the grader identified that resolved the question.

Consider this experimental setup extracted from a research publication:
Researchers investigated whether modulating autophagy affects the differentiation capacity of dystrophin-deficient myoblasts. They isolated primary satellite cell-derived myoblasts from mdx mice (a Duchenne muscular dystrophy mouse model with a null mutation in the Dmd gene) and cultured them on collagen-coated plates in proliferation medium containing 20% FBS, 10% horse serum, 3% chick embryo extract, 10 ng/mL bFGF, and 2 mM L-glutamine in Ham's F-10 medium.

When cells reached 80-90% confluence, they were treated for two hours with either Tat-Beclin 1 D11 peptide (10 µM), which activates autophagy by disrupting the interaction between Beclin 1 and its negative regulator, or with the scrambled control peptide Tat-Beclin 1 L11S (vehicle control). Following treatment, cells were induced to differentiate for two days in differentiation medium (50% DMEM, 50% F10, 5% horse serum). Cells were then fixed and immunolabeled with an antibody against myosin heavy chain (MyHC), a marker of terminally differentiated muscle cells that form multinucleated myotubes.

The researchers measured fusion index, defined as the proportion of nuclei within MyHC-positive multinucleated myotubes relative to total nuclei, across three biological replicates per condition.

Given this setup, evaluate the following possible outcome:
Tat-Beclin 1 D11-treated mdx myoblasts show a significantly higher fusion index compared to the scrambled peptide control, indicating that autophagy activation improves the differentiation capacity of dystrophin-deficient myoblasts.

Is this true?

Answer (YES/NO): YES